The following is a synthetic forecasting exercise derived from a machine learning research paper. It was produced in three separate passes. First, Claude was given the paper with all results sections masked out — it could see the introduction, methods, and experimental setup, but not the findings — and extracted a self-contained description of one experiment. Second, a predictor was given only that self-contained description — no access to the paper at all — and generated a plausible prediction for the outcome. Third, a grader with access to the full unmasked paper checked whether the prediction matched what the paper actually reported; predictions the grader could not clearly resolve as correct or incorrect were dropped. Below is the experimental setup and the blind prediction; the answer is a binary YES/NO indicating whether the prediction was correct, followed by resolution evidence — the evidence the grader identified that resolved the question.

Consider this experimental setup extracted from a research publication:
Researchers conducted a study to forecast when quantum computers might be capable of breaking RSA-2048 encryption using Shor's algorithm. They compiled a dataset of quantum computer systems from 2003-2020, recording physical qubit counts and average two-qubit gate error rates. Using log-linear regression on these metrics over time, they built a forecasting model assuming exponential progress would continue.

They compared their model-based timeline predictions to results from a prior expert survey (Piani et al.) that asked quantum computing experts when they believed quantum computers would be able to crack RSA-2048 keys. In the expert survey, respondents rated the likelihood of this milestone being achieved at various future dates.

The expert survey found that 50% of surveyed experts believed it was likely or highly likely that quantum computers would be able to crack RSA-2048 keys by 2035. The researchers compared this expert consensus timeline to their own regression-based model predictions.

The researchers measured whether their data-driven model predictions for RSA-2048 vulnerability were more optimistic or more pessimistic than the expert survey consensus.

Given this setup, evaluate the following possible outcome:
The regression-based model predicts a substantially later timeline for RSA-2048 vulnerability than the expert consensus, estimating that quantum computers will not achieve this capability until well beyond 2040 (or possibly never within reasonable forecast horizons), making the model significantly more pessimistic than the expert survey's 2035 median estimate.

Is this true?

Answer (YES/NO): YES